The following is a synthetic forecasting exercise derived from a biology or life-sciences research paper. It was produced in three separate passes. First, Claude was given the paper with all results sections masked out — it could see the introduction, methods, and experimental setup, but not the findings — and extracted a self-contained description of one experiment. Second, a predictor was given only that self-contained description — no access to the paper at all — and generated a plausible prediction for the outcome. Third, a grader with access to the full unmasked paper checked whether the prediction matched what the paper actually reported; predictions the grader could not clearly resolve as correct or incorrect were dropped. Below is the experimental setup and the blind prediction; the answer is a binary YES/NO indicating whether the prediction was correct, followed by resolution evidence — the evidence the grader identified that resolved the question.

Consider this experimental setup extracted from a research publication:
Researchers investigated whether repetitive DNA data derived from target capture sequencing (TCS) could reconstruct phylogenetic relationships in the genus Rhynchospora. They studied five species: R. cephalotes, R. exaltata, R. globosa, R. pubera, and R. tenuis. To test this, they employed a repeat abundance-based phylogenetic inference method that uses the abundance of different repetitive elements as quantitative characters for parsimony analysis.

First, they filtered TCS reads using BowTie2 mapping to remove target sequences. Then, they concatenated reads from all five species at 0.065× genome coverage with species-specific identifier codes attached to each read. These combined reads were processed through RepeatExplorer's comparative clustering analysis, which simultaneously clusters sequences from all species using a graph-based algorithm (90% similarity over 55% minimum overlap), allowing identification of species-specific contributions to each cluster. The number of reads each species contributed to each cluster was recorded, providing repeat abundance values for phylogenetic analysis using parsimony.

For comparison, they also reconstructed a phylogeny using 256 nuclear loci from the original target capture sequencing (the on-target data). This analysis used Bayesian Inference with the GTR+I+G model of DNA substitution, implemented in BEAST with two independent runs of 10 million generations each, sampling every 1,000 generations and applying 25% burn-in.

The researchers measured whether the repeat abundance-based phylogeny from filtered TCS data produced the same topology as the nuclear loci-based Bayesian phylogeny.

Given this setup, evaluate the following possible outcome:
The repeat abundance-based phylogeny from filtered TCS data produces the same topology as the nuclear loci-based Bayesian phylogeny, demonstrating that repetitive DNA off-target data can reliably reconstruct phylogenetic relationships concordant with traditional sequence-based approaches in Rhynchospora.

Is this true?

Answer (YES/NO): YES